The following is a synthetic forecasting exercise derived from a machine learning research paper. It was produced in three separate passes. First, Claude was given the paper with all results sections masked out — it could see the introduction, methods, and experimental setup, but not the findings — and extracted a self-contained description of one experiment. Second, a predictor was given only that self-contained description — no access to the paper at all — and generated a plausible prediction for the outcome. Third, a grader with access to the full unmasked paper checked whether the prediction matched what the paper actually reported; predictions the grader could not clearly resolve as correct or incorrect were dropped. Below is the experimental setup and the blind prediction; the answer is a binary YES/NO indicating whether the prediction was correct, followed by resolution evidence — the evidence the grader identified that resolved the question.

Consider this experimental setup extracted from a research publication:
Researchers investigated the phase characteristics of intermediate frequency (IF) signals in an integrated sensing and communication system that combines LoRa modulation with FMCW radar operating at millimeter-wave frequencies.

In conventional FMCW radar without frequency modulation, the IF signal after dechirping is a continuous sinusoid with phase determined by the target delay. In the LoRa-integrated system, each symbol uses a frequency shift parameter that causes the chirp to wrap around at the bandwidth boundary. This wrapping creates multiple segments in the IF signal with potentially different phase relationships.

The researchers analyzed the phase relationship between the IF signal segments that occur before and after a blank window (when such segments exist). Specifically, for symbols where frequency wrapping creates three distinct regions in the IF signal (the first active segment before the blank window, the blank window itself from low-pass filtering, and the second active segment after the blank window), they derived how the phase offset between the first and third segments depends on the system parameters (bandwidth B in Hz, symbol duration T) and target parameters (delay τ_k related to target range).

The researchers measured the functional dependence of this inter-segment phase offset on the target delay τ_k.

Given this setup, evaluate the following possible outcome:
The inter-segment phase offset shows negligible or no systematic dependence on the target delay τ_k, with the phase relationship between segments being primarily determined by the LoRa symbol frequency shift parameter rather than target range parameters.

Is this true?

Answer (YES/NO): NO